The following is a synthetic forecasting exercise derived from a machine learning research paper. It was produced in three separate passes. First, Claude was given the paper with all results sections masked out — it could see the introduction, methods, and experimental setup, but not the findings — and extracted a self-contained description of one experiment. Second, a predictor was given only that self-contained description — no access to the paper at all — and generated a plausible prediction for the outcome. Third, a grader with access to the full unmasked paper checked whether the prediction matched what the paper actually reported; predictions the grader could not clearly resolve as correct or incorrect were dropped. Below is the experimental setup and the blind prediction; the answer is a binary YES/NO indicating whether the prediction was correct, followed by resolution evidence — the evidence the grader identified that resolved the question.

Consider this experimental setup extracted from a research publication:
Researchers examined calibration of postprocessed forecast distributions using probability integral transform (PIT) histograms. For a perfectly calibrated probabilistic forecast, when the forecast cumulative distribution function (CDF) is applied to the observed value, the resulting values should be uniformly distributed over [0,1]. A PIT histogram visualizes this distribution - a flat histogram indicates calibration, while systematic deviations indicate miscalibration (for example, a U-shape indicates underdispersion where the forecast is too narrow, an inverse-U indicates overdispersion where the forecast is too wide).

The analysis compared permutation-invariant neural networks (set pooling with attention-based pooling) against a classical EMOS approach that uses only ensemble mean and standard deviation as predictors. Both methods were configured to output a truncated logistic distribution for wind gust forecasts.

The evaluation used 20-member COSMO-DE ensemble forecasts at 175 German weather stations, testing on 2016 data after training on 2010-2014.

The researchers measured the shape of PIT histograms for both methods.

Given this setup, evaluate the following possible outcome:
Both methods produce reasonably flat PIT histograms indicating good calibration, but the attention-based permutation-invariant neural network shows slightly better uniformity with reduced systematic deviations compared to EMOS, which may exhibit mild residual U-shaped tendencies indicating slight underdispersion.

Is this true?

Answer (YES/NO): NO